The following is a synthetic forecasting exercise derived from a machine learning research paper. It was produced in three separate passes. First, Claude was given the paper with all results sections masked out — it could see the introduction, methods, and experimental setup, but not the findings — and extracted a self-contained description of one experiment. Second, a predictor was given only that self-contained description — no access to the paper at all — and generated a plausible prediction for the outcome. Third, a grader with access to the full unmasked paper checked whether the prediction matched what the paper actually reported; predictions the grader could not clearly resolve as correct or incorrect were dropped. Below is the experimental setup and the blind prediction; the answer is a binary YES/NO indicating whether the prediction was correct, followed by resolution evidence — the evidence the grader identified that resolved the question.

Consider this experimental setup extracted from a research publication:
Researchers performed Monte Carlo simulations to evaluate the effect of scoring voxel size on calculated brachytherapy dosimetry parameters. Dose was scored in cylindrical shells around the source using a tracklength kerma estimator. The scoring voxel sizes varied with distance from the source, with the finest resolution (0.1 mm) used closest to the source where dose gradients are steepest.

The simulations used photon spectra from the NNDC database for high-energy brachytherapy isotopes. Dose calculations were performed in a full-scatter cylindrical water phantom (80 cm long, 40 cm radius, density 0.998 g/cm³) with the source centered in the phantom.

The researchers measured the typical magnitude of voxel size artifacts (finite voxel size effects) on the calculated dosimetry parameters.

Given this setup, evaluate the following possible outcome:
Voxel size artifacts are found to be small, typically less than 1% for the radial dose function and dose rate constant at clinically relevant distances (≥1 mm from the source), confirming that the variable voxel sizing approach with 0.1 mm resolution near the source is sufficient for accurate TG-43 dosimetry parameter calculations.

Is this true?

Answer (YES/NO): YES